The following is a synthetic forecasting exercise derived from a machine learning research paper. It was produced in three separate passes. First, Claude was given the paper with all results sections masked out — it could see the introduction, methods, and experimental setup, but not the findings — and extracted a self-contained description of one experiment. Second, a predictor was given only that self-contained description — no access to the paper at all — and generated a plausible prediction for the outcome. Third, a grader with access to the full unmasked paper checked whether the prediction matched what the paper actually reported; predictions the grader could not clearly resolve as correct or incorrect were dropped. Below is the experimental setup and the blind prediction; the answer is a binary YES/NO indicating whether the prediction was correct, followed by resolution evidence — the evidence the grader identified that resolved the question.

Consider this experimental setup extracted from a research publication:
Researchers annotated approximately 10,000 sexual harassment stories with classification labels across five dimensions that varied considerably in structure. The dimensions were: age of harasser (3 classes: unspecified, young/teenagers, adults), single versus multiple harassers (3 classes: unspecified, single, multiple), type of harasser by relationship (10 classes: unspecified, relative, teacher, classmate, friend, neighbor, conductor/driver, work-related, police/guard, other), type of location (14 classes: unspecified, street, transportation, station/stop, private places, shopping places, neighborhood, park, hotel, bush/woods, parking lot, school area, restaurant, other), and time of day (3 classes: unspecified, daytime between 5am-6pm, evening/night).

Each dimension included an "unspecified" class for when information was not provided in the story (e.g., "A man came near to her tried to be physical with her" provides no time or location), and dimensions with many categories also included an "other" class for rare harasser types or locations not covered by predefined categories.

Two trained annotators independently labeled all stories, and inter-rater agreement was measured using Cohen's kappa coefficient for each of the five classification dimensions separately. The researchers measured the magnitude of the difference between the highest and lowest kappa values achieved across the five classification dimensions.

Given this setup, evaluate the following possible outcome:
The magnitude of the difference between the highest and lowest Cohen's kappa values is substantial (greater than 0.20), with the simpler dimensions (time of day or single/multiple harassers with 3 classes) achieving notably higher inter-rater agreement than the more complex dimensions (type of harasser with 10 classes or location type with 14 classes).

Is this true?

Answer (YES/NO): NO